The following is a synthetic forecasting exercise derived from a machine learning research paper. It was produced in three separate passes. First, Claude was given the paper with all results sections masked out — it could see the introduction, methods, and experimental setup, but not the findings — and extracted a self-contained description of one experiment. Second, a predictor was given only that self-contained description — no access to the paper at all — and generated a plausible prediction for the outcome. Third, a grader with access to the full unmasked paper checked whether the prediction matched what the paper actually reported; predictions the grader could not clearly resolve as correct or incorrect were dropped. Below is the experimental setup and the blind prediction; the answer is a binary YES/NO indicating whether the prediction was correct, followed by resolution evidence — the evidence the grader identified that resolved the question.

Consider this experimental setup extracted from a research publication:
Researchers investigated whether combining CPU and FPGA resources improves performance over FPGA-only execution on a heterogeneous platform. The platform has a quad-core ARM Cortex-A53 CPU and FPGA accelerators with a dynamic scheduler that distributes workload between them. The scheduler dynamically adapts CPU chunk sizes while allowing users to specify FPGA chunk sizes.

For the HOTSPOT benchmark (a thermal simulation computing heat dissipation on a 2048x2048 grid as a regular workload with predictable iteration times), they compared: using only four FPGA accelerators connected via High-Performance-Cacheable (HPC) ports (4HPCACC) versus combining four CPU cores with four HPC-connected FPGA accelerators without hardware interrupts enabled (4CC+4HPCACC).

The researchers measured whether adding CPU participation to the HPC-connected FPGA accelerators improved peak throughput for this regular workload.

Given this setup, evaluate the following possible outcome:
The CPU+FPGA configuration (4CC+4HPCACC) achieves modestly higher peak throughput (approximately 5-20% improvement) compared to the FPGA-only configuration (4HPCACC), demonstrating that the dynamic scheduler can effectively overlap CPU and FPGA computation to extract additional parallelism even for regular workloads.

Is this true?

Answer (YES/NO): NO